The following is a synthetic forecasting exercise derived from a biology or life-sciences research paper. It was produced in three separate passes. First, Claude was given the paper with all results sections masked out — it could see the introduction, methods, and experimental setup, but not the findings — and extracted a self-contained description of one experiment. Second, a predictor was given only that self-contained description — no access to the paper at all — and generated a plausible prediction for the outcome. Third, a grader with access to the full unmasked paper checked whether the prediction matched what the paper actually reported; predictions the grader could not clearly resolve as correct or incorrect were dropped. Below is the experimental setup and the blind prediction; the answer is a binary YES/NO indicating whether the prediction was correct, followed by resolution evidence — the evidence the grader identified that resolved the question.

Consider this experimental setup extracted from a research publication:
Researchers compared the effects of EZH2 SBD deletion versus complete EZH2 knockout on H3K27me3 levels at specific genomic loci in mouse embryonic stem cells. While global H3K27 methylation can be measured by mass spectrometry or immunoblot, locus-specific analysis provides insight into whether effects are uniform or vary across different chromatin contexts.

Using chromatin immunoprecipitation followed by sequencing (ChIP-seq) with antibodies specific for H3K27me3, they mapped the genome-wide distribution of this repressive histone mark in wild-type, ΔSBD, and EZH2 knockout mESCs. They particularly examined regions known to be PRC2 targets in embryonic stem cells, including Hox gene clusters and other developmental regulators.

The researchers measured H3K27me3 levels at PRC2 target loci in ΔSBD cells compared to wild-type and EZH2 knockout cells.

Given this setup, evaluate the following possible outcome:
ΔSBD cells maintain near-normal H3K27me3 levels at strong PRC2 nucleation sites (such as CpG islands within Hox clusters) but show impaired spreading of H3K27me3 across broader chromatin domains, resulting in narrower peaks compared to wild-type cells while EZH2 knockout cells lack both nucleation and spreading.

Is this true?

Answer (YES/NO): NO